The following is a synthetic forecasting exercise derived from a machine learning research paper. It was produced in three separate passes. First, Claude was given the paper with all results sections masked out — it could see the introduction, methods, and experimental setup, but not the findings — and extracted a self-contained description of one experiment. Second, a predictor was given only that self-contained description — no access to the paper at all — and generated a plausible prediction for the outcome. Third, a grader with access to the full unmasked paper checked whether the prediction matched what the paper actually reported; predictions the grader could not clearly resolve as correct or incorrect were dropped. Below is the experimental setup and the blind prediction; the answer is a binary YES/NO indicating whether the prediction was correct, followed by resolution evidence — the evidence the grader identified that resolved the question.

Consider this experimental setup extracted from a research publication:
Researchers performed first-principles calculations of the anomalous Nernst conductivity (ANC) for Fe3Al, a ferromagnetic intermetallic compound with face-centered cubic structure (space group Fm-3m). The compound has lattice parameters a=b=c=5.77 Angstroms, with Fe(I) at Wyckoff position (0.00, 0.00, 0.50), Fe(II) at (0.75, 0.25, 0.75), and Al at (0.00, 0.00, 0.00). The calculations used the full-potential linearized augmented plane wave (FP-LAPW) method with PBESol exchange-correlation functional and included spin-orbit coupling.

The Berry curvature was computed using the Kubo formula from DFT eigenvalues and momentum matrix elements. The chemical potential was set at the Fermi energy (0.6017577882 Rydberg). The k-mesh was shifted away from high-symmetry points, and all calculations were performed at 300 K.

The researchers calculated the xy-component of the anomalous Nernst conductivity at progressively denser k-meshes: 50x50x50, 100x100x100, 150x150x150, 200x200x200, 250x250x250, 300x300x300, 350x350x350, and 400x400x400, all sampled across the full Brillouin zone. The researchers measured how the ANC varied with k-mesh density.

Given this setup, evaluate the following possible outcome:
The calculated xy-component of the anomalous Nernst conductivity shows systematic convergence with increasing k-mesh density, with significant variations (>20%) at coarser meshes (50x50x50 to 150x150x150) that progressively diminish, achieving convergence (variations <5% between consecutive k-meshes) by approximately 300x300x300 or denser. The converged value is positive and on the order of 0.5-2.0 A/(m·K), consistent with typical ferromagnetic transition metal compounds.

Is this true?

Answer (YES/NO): NO